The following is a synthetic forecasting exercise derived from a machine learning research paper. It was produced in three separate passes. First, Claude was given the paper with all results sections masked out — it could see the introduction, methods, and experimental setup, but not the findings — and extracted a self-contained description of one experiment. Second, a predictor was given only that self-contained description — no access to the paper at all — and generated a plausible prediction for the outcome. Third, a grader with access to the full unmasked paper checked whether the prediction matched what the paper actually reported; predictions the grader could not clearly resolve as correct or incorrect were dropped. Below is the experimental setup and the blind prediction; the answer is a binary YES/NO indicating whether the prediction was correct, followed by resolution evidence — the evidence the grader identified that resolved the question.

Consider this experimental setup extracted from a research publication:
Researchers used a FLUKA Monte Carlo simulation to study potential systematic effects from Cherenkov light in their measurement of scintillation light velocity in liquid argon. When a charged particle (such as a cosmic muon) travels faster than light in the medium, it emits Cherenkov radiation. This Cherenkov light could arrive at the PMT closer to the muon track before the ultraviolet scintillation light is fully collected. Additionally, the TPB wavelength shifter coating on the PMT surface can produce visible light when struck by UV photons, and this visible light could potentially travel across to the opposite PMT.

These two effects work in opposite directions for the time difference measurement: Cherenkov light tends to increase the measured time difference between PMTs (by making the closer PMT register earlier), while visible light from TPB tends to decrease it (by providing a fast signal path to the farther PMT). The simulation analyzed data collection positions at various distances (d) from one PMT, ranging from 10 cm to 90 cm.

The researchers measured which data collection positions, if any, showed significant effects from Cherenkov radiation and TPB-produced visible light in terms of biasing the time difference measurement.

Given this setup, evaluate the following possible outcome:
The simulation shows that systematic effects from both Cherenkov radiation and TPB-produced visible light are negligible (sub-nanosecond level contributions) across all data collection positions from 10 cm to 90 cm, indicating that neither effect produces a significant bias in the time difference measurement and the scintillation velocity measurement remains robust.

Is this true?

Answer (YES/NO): NO